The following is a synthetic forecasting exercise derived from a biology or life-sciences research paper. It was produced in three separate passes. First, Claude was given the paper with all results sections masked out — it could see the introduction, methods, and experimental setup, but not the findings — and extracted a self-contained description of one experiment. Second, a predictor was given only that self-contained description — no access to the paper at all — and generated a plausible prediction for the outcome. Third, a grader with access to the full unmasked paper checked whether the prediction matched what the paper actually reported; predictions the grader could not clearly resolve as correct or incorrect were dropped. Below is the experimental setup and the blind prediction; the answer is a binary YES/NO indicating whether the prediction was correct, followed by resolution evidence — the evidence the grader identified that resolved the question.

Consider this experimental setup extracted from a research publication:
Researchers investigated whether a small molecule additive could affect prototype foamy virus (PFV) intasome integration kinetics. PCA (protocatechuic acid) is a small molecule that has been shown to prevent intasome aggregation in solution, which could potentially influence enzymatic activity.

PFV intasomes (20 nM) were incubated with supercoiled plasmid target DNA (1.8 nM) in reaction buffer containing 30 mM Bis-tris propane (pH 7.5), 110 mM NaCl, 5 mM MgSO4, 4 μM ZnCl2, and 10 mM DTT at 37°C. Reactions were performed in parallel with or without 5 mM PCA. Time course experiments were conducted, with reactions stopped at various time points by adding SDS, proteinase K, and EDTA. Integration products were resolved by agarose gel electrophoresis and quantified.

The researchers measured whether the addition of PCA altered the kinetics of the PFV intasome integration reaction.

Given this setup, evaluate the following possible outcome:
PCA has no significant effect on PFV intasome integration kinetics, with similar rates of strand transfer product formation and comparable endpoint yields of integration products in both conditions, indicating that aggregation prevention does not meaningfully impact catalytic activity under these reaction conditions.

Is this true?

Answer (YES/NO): YES